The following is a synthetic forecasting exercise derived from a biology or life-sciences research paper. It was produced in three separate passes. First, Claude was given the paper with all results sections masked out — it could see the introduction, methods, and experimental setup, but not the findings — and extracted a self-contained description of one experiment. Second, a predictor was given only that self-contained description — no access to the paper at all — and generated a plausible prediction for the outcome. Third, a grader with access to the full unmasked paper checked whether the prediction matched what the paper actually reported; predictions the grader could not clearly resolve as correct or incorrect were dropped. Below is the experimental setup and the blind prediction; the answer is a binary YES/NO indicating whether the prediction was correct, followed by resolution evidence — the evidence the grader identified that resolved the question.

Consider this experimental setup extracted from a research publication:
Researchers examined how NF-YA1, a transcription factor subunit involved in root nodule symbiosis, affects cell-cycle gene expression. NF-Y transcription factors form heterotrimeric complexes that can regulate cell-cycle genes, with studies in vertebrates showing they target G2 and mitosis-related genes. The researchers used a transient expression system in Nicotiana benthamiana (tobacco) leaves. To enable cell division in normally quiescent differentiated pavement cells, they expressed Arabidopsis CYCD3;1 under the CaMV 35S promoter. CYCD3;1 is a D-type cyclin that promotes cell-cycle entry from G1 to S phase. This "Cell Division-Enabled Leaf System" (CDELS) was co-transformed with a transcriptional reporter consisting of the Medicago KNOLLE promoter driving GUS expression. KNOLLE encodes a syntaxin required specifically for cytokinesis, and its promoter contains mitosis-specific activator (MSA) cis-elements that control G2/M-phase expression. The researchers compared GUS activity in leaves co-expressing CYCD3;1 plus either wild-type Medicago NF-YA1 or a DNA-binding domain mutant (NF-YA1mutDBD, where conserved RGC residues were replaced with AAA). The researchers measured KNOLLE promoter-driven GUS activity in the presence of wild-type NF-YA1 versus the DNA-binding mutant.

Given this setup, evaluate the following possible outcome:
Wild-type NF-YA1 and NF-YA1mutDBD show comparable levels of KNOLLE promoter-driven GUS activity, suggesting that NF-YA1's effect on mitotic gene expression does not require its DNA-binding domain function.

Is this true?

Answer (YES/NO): NO